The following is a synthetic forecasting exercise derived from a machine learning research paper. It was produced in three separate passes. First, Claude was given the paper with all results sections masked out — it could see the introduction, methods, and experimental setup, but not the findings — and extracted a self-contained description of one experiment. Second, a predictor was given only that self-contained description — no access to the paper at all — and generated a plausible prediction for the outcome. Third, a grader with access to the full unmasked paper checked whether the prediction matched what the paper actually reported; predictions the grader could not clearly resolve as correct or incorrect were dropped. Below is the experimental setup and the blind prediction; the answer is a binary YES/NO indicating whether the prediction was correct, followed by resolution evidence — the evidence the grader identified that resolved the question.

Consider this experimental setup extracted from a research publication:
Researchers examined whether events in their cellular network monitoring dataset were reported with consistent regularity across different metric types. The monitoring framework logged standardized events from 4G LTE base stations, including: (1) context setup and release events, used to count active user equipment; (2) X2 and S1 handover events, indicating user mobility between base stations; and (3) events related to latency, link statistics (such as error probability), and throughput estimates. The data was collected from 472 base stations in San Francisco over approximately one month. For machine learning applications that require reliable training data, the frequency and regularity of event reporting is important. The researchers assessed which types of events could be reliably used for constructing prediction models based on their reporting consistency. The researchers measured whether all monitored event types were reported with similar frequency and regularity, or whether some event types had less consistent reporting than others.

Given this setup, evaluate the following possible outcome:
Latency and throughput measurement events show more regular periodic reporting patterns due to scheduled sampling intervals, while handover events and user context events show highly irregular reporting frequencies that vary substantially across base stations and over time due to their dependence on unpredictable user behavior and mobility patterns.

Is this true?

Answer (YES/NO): NO